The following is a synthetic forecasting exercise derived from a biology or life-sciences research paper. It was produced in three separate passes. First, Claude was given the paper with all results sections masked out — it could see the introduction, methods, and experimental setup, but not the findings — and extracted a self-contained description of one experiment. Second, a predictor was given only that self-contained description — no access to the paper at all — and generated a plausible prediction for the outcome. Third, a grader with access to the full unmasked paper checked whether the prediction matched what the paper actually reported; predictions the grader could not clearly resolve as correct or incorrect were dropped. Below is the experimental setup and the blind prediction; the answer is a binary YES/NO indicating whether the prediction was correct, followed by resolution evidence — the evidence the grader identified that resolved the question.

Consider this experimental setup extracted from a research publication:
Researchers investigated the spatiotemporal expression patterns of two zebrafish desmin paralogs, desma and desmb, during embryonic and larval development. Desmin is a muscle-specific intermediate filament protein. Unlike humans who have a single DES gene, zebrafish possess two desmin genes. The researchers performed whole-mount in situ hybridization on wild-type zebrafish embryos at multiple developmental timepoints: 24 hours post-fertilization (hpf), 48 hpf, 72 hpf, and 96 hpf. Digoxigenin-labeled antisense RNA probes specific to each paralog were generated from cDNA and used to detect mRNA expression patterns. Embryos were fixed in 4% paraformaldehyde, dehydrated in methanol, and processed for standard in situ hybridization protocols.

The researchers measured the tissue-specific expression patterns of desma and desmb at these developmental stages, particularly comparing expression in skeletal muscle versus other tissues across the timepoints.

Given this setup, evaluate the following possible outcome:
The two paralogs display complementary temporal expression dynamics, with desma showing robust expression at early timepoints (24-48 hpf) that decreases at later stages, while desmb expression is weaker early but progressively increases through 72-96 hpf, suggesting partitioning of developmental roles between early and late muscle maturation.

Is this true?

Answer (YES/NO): NO